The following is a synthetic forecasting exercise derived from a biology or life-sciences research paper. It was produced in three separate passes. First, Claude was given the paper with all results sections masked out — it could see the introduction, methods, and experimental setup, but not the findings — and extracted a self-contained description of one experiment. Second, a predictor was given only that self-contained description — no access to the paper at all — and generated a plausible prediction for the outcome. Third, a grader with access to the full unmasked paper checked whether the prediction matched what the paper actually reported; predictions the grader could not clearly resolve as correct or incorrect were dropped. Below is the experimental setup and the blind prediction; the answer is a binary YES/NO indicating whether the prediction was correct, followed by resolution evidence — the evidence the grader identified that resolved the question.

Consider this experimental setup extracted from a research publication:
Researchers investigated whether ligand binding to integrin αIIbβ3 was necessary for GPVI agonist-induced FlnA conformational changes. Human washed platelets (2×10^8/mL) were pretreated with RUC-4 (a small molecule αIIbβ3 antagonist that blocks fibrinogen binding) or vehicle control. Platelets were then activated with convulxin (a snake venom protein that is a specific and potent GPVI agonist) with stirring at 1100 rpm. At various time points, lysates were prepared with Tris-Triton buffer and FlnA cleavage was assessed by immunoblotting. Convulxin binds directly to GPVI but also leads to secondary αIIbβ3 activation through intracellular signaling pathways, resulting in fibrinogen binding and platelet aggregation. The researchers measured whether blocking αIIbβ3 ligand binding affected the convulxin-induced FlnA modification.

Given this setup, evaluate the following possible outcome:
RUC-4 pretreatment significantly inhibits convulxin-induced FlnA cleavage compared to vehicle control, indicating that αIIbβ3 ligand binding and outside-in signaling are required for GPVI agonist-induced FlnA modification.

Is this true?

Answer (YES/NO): NO